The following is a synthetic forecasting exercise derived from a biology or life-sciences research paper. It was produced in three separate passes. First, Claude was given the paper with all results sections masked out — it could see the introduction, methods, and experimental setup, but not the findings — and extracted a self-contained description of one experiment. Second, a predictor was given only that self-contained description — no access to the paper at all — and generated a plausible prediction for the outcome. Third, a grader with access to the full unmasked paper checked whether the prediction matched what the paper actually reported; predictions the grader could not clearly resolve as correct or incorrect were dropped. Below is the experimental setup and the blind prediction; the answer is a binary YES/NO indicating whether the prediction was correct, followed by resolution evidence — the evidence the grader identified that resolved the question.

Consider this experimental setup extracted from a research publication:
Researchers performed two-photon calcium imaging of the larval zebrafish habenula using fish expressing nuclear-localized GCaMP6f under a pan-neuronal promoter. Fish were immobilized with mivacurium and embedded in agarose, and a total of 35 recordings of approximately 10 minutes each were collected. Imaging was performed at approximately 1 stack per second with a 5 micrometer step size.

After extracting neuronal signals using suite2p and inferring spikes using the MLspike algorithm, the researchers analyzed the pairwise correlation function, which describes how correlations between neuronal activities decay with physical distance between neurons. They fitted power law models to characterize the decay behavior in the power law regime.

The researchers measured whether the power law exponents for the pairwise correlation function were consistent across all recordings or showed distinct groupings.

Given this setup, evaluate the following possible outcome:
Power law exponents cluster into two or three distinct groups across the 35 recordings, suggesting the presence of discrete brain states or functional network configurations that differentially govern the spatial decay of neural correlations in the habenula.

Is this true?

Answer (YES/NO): YES